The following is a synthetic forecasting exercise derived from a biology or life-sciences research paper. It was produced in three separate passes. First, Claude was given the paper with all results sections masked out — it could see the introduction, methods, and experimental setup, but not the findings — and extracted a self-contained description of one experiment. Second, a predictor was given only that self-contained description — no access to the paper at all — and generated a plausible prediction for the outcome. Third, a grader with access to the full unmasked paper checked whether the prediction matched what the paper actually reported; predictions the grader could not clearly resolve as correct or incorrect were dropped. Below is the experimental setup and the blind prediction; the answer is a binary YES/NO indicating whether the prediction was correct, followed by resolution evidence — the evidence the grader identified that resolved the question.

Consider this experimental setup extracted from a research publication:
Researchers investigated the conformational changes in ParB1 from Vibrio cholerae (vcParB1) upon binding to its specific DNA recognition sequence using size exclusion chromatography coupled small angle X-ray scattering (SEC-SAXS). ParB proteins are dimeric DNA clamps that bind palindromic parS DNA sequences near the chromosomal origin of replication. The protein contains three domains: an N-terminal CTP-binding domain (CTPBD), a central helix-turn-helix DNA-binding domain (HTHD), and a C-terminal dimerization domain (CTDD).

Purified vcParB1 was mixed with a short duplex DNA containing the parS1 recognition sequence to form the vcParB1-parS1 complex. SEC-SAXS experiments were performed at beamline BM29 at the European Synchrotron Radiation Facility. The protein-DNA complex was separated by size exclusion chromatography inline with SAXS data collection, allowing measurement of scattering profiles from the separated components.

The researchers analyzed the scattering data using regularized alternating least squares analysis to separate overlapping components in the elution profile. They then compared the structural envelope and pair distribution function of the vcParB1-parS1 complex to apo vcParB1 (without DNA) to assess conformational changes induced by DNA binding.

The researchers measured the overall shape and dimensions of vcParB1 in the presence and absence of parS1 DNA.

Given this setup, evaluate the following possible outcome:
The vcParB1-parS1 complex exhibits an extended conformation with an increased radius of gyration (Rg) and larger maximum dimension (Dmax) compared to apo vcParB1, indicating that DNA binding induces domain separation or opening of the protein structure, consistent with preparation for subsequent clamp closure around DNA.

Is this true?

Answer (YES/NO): NO